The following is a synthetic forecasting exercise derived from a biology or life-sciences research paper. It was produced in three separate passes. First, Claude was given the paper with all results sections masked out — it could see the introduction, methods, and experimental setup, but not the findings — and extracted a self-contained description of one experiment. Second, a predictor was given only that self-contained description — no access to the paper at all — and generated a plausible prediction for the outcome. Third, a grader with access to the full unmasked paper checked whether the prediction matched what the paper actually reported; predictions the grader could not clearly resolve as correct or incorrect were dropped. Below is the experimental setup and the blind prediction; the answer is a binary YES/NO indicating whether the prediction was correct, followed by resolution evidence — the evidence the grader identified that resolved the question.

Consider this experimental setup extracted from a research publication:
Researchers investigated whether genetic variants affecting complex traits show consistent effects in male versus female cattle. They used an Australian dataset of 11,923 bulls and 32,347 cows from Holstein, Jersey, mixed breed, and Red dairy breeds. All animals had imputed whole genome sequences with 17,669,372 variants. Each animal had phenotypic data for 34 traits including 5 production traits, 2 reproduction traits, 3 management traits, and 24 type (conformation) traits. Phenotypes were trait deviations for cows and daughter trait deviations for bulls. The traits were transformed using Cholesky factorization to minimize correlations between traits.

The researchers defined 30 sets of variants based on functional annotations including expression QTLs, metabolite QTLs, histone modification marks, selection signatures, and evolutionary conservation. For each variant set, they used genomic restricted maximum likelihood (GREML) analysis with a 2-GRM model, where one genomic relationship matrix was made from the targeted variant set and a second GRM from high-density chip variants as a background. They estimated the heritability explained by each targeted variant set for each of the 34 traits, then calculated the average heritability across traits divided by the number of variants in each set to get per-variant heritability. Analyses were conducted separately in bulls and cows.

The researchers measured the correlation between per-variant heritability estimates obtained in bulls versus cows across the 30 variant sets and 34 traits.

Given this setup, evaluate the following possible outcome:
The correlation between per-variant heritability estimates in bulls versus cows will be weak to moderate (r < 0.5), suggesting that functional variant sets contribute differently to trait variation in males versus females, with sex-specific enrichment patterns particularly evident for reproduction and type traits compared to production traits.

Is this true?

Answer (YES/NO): NO